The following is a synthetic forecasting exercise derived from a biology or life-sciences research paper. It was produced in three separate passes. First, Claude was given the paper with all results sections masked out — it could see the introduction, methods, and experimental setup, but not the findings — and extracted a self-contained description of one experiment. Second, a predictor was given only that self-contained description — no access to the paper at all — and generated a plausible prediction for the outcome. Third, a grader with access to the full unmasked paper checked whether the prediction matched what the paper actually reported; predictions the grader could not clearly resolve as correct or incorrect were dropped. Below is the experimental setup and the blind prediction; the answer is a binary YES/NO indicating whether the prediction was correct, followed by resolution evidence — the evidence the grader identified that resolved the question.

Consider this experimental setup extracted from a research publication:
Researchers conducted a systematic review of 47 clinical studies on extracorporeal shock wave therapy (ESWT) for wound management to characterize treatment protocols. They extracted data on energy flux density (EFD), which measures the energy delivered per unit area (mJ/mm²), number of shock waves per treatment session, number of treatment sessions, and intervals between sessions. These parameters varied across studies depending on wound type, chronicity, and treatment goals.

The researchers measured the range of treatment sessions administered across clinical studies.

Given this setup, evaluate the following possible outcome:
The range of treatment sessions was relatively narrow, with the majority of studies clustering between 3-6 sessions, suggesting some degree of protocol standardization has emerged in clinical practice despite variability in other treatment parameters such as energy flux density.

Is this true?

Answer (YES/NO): NO